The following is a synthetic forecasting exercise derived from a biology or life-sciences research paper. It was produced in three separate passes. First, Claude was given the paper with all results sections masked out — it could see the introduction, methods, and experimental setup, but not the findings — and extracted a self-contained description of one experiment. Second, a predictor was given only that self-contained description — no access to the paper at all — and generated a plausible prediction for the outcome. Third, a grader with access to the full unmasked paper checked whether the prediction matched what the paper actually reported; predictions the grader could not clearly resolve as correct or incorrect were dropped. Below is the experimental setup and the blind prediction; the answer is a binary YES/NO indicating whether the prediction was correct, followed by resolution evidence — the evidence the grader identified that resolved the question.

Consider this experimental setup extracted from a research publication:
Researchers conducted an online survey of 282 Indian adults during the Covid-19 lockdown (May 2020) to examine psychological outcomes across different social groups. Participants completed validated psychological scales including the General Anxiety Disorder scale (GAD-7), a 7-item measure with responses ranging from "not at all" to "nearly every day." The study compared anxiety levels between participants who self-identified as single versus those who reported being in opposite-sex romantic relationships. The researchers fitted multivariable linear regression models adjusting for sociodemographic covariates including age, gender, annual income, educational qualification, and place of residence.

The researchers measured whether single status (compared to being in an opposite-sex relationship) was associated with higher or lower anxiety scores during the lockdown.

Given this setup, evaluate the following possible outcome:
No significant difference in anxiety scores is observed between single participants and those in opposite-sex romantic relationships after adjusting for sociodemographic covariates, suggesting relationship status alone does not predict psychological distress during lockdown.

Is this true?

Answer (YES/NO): NO